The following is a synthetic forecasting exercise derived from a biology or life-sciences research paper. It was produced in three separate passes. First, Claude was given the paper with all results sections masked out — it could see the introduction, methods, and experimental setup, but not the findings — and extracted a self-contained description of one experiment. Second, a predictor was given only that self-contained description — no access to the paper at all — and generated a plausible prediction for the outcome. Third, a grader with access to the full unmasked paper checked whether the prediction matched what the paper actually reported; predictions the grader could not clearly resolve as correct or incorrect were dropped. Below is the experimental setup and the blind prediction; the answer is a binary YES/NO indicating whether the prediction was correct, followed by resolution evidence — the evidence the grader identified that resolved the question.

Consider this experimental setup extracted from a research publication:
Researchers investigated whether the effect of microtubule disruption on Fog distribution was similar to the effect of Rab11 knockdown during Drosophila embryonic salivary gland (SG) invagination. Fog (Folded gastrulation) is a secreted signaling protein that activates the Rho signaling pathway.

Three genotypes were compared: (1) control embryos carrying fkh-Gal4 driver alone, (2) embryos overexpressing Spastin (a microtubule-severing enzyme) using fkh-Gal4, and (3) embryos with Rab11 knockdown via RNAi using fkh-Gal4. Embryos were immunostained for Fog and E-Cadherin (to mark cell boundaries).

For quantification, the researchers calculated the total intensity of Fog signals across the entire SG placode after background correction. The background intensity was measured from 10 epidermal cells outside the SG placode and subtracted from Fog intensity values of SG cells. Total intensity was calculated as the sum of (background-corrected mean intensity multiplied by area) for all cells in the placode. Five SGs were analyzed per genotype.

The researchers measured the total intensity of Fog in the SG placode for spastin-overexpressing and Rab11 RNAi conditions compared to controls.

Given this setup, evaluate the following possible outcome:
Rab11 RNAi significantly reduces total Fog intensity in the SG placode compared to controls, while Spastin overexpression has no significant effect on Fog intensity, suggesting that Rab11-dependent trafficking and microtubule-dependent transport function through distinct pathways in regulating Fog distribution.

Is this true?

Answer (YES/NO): NO